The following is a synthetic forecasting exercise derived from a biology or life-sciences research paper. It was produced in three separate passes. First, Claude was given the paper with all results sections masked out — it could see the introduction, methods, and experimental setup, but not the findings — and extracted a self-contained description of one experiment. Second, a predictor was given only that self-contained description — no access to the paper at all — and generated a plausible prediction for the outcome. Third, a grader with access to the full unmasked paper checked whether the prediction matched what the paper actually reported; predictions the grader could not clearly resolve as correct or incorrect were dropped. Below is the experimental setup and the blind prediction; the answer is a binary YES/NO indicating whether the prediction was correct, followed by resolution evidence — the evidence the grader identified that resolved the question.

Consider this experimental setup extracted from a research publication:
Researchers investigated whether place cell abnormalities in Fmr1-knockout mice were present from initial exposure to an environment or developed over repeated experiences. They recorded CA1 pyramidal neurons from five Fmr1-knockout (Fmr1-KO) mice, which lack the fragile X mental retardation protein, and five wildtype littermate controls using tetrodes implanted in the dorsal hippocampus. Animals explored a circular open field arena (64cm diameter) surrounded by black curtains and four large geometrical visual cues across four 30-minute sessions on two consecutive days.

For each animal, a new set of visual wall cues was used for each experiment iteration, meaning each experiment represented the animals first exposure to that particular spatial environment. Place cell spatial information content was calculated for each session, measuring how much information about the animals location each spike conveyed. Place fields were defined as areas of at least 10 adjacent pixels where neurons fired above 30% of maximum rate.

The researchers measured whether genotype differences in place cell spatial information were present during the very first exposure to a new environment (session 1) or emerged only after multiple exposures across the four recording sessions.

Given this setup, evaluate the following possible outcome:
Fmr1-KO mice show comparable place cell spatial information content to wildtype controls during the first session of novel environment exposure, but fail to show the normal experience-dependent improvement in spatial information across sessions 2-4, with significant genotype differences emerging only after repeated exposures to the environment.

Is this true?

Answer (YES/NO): NO